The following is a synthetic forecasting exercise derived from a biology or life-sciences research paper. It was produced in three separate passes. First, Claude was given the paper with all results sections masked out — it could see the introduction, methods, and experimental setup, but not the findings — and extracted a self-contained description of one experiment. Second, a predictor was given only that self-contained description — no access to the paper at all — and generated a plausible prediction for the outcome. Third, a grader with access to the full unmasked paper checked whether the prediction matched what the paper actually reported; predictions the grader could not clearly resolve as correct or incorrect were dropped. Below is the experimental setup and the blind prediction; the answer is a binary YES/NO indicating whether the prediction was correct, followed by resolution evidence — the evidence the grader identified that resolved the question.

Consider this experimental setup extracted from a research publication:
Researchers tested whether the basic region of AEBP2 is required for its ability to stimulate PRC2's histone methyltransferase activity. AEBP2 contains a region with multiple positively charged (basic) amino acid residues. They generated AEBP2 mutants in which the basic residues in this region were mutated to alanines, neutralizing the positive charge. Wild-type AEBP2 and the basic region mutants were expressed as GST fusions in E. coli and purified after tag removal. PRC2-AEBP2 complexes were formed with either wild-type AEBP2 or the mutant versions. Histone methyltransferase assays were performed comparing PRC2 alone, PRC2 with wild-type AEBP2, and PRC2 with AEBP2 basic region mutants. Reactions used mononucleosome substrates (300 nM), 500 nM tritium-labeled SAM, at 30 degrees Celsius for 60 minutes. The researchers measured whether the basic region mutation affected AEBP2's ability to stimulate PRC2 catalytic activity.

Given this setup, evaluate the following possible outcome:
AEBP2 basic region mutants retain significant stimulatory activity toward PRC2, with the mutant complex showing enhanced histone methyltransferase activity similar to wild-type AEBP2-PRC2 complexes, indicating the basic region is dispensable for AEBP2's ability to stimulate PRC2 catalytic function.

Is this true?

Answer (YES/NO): NO